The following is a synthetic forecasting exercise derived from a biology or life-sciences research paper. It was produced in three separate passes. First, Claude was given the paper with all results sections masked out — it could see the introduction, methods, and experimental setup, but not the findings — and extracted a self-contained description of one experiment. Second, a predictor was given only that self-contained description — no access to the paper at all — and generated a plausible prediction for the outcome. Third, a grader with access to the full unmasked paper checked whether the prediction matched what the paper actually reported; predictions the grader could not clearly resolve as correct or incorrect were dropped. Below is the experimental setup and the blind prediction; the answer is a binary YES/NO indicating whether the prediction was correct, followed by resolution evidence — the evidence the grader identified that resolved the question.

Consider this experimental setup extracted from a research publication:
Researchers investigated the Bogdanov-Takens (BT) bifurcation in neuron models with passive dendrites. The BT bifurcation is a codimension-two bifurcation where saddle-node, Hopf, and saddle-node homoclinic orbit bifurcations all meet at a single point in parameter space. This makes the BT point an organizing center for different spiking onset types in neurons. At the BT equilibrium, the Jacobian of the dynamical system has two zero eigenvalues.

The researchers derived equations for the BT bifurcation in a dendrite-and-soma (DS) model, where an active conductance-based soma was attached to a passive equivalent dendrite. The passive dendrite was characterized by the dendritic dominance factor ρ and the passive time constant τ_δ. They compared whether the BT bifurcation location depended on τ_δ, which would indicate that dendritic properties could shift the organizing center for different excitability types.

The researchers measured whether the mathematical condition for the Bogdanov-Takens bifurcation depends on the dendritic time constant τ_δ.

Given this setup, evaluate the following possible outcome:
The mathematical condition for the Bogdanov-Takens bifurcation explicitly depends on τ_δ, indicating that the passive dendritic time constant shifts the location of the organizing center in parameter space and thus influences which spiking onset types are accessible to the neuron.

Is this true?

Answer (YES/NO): YES